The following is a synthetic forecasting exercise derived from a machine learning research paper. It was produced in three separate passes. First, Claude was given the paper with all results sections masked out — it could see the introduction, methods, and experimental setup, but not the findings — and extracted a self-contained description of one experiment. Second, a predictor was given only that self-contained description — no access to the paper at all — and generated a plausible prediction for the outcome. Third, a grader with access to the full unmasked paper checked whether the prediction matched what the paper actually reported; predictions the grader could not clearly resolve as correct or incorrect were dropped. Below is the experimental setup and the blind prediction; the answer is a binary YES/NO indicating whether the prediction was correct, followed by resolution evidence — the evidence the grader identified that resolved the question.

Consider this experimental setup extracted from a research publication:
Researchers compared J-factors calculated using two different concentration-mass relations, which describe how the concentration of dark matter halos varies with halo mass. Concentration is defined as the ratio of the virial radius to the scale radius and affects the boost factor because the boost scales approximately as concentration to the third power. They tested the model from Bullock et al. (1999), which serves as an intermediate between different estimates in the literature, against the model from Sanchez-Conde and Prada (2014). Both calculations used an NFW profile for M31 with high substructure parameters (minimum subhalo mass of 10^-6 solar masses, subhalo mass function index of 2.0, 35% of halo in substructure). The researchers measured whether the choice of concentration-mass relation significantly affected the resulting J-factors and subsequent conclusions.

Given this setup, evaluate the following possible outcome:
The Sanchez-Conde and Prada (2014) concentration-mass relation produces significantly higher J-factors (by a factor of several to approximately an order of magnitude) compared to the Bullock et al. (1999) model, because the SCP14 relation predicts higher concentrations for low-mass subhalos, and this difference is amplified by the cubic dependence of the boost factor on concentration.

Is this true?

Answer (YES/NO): NO